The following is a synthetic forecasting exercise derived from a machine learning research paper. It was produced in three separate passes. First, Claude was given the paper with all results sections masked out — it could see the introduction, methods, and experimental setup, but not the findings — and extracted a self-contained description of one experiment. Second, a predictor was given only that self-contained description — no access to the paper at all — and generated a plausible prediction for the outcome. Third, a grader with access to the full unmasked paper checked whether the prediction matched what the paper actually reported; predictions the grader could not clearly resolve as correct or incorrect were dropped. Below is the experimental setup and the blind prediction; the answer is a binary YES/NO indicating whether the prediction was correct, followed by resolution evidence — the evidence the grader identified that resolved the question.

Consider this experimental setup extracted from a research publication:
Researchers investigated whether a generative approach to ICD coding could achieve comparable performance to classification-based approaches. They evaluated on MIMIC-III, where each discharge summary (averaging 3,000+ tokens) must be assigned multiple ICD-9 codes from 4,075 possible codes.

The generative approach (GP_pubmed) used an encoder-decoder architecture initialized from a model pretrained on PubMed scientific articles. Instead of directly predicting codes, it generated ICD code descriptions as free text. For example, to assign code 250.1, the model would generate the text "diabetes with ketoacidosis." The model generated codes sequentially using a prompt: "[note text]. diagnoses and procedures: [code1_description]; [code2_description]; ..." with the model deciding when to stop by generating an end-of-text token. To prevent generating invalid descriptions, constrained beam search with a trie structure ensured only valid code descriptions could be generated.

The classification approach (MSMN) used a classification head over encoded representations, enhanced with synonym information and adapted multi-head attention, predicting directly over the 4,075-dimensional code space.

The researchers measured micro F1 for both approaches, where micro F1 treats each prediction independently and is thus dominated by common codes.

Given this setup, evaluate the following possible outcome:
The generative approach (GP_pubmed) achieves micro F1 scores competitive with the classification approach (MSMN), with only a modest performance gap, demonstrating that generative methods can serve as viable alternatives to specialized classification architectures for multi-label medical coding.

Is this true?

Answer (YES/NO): NO